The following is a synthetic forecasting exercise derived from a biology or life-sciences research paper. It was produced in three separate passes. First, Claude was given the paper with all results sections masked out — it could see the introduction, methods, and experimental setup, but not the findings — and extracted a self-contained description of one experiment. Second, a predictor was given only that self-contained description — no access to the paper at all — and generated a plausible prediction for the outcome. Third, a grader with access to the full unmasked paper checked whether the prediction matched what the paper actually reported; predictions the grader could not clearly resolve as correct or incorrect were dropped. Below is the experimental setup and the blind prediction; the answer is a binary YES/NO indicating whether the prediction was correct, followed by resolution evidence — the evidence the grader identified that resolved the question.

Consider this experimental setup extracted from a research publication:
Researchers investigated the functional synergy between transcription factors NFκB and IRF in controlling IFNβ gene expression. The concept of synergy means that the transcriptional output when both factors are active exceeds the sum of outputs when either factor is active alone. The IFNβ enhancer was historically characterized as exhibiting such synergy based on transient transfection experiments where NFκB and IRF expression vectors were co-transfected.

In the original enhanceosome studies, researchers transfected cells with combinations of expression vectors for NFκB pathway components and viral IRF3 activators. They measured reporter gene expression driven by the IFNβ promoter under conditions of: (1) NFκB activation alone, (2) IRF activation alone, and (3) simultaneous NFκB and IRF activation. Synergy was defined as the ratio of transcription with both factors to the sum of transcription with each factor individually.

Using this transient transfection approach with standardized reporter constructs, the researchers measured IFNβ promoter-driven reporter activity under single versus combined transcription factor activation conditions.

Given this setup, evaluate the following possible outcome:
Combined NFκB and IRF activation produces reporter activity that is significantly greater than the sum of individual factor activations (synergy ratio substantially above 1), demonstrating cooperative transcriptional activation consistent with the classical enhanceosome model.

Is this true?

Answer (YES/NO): YES